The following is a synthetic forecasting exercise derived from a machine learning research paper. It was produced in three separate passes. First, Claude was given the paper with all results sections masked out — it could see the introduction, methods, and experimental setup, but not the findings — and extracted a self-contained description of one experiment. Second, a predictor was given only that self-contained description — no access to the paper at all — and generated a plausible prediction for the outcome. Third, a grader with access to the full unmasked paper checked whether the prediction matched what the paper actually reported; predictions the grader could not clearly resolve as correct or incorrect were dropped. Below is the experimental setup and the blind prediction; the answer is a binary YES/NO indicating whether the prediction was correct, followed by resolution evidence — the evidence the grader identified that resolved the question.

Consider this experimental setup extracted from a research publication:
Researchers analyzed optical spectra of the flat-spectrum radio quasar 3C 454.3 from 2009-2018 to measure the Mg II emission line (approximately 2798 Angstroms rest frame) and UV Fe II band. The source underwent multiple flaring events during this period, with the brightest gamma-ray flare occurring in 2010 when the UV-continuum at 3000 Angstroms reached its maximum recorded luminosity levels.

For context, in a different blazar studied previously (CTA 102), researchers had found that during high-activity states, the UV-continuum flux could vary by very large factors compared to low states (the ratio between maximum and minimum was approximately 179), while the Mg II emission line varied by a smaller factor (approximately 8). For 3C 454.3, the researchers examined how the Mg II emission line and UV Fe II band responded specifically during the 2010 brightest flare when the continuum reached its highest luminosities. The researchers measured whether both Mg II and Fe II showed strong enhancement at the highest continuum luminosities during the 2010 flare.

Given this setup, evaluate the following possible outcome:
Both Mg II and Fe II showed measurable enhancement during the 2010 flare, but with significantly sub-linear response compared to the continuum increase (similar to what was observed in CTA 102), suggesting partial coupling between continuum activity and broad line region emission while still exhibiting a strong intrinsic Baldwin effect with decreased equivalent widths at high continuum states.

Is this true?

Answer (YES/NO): NO